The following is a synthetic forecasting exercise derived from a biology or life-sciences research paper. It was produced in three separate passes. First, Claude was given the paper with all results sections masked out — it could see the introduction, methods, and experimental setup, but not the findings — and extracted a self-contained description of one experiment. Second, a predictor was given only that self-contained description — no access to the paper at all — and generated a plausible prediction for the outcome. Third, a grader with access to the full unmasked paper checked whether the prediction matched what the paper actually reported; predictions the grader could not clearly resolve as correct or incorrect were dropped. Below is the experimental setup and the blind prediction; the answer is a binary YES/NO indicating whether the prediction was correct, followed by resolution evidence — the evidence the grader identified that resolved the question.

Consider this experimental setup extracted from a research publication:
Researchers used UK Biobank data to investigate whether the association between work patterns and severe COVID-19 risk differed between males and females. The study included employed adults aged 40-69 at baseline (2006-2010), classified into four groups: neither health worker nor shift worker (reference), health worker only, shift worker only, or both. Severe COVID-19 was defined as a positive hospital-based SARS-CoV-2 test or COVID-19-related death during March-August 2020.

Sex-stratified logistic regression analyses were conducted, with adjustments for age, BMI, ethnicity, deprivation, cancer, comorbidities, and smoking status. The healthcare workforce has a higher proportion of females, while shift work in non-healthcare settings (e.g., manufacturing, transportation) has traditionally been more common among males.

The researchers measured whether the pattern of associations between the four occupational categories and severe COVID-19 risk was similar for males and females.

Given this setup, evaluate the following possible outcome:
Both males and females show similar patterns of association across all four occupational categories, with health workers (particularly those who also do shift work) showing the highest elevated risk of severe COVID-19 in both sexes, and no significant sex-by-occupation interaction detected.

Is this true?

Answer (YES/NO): NO